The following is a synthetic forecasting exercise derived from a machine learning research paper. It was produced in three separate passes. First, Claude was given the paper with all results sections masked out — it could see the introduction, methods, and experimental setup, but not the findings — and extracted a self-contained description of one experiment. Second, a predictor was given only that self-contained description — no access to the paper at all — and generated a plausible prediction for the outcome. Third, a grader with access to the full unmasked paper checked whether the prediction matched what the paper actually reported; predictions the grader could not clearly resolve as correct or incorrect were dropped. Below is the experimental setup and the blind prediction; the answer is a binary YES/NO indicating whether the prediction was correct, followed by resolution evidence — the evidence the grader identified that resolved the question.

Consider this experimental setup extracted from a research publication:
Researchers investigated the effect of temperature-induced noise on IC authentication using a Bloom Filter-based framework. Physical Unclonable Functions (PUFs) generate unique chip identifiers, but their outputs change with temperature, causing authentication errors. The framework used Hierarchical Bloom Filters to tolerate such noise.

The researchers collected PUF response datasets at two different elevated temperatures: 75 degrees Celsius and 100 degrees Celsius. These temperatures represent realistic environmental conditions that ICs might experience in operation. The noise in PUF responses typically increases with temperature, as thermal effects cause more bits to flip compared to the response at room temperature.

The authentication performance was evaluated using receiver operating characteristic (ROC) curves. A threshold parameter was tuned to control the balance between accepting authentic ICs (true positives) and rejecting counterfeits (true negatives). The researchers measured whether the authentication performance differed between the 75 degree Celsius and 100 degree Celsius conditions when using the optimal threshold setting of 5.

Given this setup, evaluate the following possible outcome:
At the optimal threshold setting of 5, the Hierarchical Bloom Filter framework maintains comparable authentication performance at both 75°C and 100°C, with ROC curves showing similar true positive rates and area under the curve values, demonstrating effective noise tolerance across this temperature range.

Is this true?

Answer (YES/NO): YES